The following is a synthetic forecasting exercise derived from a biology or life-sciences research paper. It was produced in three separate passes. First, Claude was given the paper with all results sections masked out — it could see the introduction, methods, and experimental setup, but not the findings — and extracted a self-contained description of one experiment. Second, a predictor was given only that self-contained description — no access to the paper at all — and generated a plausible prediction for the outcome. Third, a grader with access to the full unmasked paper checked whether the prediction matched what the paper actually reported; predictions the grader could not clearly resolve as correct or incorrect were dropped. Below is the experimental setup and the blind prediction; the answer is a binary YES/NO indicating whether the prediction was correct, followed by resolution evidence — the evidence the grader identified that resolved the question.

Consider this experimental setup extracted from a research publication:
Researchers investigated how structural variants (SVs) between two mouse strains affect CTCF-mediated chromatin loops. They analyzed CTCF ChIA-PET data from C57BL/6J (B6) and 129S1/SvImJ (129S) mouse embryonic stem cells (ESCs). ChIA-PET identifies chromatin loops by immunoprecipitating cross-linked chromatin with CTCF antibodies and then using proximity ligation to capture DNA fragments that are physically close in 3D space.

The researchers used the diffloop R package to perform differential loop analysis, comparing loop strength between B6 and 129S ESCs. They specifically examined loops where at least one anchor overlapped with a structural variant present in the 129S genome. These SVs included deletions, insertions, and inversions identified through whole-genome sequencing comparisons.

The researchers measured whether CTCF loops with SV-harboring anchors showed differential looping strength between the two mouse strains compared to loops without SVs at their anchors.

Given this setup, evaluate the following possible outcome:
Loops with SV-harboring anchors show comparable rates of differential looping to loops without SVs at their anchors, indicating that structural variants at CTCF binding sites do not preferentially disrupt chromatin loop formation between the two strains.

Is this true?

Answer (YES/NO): NO